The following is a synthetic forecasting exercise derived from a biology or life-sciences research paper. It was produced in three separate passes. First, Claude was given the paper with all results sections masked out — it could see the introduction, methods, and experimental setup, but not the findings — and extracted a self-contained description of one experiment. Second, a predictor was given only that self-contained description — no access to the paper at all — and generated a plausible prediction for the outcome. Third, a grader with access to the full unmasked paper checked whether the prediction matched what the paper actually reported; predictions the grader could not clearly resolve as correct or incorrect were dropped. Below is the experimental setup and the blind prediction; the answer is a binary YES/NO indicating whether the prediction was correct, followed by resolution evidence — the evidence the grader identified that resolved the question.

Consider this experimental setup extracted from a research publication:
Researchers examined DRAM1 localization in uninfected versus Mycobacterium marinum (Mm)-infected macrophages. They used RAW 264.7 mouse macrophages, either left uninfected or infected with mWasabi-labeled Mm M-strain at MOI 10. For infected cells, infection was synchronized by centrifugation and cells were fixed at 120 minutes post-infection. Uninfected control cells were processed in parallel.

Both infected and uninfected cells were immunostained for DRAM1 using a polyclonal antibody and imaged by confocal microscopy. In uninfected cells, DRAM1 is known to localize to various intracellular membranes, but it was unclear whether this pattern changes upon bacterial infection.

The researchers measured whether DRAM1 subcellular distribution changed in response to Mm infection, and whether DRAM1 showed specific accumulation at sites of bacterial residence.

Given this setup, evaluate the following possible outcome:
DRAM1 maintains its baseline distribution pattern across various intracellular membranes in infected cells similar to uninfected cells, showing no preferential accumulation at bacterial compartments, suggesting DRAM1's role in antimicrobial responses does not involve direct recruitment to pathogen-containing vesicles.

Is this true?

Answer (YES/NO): NO